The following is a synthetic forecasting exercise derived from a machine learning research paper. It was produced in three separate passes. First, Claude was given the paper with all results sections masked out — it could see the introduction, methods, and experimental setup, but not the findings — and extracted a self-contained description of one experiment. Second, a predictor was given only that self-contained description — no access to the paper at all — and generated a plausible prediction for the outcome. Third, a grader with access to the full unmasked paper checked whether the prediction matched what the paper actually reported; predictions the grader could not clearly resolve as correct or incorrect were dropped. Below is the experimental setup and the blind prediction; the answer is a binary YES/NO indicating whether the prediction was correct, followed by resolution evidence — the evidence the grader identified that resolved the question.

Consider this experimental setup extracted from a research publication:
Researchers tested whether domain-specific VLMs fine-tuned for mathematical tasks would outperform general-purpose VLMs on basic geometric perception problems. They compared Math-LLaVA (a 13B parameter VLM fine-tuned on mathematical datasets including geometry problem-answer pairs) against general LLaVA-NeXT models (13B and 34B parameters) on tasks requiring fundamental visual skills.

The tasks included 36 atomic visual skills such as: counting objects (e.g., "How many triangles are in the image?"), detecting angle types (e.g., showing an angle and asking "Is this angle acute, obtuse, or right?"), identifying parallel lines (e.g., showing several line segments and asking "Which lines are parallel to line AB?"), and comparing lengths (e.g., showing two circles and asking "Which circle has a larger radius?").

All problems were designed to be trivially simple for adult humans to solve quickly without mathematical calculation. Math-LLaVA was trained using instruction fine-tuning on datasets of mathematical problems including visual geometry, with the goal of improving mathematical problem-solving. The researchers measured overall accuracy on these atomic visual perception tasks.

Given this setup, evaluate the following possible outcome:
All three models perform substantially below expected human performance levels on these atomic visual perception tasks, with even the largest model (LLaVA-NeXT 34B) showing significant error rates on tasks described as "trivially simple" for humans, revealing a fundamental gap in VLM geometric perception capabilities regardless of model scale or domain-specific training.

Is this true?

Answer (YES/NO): YES